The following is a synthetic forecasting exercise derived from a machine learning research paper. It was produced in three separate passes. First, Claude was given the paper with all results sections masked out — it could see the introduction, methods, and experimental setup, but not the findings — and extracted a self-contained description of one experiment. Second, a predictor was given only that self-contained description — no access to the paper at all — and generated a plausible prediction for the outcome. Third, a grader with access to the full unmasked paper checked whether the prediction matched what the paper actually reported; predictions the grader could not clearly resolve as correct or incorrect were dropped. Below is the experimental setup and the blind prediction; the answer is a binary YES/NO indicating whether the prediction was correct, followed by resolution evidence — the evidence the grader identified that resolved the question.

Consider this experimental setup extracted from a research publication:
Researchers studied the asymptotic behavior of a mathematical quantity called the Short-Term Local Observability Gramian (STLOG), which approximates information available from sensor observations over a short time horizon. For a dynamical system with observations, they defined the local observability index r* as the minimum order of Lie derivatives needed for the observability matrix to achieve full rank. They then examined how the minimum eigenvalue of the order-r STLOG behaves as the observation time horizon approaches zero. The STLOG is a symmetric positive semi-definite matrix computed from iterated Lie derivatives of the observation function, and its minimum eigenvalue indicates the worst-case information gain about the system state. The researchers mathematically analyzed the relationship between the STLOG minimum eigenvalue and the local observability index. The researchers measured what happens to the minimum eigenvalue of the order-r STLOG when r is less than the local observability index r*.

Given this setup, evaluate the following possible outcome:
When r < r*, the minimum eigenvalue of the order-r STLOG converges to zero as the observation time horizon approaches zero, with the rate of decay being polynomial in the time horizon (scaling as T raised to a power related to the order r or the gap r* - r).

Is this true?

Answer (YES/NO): NO